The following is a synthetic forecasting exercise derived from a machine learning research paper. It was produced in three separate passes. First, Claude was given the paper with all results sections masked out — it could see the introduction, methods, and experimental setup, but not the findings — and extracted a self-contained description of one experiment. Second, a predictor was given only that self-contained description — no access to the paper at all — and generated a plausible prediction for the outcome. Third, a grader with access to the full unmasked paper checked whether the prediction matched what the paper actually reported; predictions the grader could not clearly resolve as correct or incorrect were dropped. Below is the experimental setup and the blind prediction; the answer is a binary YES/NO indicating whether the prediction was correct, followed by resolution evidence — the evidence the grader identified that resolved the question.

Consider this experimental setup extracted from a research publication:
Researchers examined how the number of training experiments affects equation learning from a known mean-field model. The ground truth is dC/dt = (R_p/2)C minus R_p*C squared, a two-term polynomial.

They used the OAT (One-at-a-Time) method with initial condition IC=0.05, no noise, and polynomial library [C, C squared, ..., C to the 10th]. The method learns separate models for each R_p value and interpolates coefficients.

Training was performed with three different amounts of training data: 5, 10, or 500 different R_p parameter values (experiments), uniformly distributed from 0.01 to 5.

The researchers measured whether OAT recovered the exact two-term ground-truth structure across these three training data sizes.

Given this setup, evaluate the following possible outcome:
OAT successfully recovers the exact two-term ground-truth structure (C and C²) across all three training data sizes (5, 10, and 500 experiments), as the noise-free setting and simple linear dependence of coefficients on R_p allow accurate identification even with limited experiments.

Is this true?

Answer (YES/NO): YES